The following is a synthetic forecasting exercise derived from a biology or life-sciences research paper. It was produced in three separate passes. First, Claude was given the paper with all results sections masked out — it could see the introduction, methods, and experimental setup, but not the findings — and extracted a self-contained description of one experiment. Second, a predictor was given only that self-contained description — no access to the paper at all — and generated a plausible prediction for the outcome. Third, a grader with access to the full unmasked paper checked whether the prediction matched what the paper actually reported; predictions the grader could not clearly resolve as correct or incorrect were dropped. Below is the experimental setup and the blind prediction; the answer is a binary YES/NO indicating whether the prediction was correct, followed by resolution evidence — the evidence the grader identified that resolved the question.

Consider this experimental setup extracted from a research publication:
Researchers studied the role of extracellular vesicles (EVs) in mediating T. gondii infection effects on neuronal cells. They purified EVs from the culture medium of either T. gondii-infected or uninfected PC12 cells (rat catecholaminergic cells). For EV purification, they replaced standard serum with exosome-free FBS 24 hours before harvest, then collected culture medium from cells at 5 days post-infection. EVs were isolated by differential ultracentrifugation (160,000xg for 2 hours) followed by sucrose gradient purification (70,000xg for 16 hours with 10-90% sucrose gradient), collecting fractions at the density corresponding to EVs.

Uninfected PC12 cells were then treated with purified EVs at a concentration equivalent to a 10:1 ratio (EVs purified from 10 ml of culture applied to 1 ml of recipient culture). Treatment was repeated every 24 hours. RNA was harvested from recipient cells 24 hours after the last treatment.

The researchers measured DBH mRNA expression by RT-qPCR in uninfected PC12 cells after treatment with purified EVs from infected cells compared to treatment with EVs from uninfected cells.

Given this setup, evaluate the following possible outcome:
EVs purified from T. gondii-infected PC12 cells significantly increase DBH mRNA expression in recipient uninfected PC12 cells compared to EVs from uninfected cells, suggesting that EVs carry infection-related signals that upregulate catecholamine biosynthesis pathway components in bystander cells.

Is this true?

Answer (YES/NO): NO